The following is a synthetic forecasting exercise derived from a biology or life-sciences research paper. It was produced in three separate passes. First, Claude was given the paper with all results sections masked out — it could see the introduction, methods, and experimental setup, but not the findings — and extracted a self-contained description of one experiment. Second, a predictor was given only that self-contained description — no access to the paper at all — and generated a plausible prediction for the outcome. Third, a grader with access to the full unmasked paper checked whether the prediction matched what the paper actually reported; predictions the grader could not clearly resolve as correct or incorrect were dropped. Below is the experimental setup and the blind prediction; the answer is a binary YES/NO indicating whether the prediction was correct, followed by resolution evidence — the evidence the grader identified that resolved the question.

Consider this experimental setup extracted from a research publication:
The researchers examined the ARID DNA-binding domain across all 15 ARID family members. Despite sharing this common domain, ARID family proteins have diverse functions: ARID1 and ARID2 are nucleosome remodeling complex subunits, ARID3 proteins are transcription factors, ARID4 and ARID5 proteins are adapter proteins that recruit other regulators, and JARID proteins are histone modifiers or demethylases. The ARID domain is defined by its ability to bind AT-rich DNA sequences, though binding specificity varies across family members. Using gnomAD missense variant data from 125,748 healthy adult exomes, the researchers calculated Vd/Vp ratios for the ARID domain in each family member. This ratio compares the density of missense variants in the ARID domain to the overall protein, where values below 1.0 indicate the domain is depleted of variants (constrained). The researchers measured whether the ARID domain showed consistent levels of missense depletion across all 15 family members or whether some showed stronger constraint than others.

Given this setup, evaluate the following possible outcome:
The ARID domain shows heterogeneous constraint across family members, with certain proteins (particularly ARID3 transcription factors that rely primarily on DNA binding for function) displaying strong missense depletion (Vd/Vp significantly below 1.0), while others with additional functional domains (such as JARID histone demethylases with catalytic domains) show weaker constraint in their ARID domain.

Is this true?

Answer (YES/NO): NO